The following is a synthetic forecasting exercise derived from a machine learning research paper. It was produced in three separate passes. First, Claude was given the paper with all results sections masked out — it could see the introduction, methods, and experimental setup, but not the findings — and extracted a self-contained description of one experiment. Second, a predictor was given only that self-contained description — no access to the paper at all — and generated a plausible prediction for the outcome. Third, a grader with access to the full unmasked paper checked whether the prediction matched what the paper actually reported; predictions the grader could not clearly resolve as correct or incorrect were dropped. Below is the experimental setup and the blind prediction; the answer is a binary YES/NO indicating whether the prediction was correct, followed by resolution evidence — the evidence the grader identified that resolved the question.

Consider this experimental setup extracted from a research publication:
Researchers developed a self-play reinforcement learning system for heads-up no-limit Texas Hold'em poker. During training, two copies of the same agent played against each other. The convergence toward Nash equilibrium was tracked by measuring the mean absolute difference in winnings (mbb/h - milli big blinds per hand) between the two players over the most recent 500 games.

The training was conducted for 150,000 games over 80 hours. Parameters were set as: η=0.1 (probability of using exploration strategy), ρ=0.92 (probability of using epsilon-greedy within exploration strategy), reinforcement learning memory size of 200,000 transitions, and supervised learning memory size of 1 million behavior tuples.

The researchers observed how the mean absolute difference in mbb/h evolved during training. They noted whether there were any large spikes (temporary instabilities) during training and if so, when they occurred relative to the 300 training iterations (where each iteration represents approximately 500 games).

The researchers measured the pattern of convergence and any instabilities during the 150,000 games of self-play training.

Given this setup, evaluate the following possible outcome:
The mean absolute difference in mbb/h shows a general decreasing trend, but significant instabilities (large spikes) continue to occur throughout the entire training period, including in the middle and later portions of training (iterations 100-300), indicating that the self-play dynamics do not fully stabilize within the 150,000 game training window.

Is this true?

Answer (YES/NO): NO